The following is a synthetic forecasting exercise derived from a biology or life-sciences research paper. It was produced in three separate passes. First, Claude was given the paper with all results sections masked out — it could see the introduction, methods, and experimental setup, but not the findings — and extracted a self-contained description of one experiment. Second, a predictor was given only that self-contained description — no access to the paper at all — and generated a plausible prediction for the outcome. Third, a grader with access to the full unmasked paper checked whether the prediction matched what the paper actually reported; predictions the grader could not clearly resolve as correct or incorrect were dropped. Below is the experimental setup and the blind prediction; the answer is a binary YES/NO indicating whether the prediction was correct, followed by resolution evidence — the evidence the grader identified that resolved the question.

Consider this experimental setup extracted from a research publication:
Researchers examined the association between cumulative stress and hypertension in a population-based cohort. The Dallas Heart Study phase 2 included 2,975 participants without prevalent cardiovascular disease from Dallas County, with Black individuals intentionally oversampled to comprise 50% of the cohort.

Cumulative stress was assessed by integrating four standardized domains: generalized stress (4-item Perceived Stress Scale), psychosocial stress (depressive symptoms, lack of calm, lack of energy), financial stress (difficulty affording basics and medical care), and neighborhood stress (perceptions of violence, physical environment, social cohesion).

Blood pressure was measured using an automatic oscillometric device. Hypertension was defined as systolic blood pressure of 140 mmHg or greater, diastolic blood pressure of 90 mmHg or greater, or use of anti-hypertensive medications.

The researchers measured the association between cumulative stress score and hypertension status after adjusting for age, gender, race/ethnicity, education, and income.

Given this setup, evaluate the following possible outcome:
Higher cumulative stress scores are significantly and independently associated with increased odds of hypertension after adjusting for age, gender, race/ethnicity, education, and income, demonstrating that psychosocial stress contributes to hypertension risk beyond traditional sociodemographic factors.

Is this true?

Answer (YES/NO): YES